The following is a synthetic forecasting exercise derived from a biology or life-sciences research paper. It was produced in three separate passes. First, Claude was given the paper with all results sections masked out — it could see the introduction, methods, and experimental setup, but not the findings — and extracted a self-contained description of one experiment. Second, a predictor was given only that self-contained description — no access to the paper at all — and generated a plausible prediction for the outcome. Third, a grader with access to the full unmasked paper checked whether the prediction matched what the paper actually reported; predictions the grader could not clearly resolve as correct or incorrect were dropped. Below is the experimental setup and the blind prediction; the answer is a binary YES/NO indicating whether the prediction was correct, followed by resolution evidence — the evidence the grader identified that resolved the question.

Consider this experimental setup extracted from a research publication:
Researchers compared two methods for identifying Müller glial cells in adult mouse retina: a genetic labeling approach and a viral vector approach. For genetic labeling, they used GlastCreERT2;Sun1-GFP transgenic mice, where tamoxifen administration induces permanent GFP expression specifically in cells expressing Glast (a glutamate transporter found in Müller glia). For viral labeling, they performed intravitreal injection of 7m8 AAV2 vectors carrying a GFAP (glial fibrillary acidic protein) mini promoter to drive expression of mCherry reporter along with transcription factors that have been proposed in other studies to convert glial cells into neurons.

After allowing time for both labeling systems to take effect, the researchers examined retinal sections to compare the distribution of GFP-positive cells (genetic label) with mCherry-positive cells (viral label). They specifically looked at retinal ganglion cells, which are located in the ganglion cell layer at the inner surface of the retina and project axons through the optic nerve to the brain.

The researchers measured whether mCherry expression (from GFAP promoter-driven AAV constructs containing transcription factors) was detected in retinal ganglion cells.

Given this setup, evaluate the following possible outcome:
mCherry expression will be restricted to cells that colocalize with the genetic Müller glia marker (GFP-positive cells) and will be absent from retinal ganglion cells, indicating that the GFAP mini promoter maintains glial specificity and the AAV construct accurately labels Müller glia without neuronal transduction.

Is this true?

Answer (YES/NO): NO